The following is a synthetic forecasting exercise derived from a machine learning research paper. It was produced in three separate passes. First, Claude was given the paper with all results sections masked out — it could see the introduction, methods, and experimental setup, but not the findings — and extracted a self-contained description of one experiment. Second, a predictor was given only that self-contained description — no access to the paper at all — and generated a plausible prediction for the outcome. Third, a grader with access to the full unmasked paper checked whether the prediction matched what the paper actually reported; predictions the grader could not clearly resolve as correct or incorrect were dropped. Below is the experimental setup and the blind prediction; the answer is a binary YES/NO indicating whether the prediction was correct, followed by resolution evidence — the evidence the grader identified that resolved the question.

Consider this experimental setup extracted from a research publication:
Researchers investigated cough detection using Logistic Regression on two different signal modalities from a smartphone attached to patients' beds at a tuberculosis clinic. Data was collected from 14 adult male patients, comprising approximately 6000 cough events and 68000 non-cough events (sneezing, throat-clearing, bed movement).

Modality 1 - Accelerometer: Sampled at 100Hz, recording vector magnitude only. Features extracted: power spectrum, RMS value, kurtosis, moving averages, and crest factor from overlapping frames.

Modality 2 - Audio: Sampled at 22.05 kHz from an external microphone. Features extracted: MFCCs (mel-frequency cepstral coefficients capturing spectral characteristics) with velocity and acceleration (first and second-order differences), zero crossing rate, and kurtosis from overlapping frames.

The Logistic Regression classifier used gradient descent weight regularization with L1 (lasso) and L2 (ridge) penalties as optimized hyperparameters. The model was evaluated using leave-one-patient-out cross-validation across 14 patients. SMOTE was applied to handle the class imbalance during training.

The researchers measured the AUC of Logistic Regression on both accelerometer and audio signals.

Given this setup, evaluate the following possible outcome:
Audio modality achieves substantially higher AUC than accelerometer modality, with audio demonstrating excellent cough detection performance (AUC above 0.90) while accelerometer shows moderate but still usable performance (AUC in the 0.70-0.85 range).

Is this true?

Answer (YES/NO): NO